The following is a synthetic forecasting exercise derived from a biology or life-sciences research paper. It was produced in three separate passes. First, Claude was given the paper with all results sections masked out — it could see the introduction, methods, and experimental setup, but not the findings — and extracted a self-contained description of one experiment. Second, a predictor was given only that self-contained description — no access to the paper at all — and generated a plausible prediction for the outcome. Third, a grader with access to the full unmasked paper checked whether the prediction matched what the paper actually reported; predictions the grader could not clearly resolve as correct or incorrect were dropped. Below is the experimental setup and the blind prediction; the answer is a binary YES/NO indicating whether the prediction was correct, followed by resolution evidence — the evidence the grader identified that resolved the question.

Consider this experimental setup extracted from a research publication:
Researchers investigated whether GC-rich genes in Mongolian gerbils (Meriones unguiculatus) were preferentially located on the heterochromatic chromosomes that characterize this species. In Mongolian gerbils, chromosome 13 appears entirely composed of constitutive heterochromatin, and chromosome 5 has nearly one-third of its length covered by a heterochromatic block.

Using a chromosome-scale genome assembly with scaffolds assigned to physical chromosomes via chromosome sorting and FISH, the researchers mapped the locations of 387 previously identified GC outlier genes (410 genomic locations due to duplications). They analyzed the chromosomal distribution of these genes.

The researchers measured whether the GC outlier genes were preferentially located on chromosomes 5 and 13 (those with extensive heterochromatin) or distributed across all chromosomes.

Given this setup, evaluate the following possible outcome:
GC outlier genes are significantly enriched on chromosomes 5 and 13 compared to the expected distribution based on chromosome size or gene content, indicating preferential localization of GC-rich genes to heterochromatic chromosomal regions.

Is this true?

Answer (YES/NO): NO